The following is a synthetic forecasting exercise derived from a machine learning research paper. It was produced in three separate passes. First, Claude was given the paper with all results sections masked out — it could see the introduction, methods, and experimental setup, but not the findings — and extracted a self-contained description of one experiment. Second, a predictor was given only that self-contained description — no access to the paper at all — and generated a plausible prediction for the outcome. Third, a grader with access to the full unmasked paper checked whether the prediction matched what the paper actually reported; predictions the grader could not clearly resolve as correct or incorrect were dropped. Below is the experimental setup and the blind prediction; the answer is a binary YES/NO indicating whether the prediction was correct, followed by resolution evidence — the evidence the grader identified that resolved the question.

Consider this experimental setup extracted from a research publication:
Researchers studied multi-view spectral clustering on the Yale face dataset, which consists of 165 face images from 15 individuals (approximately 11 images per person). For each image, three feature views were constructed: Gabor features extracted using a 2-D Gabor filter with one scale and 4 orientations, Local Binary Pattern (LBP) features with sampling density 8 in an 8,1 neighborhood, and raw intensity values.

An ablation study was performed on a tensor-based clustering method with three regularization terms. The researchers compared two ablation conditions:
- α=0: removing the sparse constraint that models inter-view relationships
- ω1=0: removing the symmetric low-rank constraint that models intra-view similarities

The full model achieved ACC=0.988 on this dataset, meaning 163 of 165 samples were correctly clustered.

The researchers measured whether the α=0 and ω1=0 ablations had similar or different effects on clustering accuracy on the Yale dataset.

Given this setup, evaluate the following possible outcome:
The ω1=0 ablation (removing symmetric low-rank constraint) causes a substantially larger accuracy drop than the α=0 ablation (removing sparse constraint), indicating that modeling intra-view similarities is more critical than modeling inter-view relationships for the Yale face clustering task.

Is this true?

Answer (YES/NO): YES